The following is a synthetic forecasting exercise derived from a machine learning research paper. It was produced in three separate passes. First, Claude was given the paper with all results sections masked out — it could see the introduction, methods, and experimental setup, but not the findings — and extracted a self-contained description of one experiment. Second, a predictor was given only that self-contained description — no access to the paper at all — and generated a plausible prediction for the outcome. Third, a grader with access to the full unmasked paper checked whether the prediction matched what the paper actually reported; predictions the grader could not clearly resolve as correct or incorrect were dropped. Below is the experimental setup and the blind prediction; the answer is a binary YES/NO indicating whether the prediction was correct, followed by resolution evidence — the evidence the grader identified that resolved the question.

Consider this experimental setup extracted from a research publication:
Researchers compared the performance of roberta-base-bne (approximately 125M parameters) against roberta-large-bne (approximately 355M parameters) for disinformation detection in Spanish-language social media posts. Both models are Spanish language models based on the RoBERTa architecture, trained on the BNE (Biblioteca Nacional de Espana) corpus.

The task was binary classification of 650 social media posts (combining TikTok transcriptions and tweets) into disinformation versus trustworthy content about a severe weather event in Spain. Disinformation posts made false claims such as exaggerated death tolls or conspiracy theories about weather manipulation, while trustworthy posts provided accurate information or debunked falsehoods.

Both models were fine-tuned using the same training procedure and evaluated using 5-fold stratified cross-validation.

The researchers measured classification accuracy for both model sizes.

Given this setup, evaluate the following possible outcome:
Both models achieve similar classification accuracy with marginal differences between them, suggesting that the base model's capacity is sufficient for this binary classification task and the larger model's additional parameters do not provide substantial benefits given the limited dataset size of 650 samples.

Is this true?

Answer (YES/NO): YES